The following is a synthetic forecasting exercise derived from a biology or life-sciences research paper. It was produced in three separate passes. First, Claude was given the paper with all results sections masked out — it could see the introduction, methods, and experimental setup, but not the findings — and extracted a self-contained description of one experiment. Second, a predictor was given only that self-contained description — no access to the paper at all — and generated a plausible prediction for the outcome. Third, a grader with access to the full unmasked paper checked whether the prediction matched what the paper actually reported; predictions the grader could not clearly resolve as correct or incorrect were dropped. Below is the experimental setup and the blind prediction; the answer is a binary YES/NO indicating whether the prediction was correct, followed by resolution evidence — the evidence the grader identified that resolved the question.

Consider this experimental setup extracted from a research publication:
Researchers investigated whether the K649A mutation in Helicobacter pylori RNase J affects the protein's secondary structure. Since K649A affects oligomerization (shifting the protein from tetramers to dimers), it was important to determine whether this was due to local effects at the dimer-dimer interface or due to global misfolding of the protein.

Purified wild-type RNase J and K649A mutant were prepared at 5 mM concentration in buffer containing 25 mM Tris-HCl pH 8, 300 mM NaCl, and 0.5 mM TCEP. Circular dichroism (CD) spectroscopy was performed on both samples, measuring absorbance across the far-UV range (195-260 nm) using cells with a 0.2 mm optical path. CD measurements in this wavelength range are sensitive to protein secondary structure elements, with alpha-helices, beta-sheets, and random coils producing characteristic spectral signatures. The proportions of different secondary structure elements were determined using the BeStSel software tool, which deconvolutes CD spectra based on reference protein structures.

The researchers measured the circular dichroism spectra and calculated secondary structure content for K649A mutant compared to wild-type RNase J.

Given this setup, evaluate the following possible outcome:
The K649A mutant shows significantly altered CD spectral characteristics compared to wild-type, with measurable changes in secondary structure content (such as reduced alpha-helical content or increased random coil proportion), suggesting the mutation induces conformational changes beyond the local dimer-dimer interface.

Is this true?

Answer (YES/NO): NO